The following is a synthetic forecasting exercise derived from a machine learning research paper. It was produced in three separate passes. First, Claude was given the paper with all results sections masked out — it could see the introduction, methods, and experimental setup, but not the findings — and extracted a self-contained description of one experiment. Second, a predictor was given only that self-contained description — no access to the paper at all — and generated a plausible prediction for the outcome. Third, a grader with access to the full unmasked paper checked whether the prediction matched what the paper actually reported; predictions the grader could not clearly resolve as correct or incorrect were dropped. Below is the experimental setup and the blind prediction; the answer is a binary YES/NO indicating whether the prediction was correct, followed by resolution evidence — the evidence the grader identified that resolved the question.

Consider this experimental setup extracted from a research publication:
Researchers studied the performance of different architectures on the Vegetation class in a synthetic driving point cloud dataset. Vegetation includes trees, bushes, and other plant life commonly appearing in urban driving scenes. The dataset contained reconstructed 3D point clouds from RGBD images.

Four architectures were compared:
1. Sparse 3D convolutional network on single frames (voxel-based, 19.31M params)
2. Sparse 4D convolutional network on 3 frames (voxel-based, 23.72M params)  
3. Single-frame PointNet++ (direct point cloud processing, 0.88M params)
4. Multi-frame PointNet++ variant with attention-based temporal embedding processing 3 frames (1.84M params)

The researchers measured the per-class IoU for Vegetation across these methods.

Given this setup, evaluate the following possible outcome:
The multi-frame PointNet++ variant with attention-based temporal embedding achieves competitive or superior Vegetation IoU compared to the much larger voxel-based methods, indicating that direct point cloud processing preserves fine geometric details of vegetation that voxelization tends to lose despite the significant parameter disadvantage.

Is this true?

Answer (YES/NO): NO